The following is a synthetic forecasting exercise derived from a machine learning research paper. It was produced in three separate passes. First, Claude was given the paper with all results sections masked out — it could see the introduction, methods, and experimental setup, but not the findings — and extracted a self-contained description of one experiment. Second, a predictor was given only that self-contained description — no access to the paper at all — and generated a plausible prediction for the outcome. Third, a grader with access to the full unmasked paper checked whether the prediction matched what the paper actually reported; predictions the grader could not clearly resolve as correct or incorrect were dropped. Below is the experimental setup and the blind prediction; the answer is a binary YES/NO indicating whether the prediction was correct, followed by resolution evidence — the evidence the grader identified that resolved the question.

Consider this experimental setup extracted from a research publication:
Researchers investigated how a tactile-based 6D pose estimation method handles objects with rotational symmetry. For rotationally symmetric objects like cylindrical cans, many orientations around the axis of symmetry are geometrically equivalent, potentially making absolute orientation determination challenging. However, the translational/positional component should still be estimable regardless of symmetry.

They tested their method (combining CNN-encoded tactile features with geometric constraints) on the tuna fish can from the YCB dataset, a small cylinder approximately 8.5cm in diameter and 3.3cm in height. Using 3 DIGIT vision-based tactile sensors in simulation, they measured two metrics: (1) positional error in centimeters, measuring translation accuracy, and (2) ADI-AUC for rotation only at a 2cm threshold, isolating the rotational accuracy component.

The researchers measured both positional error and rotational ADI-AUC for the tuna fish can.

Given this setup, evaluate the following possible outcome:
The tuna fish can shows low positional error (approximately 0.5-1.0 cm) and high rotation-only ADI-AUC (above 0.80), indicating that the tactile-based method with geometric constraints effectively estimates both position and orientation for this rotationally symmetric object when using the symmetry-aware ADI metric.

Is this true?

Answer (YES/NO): NO